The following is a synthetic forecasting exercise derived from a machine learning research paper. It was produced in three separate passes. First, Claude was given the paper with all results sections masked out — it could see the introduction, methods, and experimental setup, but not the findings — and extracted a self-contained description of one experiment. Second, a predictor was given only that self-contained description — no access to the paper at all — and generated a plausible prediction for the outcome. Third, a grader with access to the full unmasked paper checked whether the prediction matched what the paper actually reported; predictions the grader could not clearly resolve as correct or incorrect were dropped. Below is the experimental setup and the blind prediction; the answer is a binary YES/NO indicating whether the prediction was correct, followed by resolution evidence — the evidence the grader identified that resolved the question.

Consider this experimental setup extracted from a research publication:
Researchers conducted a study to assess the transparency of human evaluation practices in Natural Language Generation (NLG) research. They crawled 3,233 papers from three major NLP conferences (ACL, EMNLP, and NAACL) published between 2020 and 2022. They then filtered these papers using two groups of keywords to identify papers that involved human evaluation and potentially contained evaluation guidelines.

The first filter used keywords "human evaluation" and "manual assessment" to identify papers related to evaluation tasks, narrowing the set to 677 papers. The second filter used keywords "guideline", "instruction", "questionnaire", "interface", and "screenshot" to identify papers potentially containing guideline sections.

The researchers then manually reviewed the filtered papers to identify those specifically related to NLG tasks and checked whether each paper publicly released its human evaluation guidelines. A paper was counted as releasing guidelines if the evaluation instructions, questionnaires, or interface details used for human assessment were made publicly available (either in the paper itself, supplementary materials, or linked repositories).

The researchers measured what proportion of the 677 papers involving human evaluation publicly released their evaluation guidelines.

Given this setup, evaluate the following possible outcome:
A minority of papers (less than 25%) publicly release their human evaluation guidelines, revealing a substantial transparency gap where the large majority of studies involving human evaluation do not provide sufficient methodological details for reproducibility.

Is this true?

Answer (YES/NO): NO